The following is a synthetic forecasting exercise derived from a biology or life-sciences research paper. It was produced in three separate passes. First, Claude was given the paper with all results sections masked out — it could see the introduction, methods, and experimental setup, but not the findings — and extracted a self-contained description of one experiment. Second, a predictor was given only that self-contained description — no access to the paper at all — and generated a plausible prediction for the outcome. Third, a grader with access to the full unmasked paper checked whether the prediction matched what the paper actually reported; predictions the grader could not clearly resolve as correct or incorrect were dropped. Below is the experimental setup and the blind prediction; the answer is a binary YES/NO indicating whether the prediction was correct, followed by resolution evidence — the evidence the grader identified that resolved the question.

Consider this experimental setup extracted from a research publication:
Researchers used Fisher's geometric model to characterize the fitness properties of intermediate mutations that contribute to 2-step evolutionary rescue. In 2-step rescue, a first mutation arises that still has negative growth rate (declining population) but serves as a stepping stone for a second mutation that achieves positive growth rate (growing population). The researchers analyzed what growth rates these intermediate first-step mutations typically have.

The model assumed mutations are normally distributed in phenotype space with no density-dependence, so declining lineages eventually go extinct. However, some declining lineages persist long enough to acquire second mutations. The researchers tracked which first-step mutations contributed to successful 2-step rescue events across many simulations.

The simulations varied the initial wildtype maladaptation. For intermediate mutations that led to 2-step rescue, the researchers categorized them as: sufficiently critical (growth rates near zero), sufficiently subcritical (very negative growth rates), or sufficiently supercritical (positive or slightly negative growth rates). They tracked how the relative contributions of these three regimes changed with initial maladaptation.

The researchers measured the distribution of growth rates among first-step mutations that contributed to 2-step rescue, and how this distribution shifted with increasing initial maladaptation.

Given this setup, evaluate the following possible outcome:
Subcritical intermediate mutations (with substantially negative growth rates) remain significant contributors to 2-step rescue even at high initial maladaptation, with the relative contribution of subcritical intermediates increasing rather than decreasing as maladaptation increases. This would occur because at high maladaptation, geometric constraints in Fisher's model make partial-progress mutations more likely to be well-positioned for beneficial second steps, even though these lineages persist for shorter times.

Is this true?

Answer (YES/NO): YES